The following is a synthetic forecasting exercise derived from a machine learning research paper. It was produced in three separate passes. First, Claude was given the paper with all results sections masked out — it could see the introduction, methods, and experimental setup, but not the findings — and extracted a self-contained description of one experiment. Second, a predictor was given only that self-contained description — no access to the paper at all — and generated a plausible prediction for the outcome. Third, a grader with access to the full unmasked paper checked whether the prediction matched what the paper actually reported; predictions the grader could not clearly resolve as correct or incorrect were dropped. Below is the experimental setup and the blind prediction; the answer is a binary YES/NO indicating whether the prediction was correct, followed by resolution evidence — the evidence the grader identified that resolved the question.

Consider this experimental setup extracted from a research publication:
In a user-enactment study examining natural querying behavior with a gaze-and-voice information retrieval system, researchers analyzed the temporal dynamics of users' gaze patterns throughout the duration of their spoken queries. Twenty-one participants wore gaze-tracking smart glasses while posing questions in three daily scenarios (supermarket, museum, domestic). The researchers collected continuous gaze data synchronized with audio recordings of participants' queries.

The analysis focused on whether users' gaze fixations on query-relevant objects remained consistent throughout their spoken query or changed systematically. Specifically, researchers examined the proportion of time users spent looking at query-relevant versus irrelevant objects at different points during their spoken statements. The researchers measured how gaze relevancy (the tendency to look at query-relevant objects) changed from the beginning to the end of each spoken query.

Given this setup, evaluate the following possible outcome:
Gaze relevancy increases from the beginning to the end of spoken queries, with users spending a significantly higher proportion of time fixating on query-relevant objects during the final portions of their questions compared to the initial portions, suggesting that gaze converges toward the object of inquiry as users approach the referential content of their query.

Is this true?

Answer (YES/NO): NO